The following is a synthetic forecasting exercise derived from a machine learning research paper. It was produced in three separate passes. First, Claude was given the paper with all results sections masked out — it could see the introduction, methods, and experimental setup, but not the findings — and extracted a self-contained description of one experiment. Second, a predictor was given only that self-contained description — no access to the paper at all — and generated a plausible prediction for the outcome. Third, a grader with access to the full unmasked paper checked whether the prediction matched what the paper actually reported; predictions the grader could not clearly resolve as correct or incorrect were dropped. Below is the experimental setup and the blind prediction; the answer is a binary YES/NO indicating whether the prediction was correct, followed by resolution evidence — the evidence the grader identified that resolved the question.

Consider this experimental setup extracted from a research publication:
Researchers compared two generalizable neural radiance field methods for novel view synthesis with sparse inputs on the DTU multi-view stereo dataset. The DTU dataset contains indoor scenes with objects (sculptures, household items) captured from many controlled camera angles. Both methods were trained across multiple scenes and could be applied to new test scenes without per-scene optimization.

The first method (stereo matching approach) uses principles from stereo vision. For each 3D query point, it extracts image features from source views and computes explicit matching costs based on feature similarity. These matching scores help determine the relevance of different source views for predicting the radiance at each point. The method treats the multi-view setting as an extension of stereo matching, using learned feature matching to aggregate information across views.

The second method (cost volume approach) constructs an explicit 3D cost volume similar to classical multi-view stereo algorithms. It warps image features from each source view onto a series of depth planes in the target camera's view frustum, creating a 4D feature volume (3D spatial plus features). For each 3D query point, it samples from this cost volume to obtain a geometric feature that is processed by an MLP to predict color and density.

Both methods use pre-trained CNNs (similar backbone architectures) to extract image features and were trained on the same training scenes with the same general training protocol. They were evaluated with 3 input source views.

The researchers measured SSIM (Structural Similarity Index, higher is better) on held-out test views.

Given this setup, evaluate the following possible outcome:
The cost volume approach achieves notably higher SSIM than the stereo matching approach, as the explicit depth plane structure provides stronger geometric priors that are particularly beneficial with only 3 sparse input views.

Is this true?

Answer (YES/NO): YES